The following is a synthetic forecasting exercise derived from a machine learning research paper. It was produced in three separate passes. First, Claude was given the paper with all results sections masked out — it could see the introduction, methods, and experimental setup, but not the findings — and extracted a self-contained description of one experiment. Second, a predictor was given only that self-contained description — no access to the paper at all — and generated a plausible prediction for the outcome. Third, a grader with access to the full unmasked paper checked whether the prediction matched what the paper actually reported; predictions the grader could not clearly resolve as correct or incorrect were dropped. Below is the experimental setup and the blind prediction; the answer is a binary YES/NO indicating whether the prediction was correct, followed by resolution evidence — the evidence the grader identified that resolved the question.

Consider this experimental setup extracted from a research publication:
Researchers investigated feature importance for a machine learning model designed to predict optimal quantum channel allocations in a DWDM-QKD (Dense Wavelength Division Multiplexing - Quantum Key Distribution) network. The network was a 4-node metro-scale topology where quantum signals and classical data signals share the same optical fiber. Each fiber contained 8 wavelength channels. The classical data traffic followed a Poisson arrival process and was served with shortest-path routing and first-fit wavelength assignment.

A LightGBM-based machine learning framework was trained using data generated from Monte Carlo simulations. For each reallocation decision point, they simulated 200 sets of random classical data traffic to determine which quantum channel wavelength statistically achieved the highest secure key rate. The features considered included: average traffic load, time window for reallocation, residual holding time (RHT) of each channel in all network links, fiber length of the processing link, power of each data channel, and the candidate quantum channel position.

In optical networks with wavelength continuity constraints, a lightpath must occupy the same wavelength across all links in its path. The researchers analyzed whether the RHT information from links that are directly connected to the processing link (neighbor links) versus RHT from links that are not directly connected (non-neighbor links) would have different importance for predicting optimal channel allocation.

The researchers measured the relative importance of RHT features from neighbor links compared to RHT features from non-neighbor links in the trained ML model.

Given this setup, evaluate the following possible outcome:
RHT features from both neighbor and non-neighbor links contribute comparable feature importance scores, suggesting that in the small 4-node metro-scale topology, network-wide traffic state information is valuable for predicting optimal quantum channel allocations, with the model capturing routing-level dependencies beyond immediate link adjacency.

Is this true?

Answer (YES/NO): NO